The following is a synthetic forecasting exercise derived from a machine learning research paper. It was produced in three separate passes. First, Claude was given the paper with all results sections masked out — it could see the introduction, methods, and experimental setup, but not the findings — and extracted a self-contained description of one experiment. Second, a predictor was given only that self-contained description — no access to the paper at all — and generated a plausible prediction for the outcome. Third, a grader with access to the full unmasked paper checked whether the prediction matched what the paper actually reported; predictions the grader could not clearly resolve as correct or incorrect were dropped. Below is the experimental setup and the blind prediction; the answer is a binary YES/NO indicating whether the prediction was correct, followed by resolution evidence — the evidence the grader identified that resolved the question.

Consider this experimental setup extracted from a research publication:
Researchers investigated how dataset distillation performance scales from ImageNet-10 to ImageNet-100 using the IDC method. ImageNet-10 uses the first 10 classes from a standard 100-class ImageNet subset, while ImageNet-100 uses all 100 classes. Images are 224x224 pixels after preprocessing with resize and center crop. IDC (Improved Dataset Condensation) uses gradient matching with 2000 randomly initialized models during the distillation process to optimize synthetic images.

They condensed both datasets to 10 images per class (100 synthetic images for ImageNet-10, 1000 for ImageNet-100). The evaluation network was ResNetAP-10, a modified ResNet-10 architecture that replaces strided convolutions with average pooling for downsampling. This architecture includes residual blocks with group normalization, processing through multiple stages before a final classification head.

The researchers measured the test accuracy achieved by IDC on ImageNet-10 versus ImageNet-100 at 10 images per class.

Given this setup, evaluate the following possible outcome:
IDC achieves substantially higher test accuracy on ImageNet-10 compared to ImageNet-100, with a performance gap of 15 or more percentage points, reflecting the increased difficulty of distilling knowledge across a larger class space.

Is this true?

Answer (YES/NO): YES